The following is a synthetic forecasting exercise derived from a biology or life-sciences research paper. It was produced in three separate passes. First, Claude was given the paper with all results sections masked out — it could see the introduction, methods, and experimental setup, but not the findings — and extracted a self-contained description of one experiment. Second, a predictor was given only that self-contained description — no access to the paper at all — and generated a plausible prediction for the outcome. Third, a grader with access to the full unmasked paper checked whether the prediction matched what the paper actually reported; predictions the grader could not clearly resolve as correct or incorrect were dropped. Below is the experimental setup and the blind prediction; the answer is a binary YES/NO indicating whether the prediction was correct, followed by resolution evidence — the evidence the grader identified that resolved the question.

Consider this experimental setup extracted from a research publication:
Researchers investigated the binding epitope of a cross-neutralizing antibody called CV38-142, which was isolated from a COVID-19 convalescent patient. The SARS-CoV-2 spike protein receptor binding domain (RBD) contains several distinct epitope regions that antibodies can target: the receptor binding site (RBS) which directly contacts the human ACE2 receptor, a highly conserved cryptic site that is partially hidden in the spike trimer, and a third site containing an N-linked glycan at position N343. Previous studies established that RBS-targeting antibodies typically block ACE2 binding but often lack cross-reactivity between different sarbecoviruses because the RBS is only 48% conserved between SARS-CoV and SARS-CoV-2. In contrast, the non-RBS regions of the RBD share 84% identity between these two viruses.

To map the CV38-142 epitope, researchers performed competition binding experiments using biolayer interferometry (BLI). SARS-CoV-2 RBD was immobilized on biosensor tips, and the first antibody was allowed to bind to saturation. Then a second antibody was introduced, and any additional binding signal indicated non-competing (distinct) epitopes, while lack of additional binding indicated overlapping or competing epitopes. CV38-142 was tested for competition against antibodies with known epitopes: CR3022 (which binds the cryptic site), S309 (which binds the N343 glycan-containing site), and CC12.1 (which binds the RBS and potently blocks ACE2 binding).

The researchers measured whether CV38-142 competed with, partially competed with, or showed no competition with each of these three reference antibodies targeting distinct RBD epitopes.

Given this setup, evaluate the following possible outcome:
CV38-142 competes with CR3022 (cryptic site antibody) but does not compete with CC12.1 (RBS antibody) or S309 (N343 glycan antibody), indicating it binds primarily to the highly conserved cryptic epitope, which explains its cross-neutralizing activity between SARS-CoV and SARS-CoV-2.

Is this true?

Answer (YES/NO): NO